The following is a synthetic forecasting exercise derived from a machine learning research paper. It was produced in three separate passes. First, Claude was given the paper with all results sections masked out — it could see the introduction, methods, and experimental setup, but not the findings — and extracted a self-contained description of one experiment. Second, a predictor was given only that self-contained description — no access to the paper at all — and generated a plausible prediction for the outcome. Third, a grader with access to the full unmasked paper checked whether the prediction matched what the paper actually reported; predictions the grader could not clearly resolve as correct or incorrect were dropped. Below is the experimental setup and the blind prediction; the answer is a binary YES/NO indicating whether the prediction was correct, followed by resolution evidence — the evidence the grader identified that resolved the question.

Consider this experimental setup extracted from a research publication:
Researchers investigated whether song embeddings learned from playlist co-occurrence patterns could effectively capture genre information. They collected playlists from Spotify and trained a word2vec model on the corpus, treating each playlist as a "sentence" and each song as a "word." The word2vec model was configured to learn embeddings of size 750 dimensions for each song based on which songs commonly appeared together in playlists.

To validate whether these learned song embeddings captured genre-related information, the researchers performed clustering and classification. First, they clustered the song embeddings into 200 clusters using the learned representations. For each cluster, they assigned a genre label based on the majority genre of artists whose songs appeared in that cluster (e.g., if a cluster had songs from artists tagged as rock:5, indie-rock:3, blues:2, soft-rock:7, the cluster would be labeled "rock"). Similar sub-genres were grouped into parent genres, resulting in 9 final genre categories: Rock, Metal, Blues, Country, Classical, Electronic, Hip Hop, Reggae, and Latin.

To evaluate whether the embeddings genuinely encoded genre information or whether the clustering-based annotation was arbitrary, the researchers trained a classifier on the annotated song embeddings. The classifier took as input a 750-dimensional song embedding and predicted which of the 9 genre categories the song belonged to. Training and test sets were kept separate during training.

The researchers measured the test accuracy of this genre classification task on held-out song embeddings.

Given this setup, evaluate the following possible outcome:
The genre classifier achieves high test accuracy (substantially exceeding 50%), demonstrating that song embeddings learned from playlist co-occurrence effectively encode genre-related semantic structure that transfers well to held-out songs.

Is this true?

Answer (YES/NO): YES